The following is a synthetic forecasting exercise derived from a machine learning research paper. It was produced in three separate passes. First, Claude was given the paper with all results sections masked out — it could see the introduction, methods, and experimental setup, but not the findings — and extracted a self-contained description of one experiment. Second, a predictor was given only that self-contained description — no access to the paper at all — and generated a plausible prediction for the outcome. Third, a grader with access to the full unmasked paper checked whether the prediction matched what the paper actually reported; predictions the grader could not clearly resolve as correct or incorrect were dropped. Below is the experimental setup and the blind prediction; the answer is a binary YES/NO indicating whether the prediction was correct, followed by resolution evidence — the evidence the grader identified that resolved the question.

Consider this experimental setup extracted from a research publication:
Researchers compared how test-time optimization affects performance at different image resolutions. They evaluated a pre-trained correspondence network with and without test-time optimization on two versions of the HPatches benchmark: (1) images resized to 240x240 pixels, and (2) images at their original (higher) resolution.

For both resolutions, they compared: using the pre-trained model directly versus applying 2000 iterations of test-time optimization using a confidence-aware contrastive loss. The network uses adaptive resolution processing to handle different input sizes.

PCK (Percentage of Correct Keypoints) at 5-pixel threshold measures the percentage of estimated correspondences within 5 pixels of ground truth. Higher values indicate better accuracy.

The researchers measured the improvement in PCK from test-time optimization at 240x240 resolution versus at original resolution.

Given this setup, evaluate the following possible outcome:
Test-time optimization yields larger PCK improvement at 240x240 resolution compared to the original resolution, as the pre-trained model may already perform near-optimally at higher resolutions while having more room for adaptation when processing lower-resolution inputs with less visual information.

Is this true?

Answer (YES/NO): NO